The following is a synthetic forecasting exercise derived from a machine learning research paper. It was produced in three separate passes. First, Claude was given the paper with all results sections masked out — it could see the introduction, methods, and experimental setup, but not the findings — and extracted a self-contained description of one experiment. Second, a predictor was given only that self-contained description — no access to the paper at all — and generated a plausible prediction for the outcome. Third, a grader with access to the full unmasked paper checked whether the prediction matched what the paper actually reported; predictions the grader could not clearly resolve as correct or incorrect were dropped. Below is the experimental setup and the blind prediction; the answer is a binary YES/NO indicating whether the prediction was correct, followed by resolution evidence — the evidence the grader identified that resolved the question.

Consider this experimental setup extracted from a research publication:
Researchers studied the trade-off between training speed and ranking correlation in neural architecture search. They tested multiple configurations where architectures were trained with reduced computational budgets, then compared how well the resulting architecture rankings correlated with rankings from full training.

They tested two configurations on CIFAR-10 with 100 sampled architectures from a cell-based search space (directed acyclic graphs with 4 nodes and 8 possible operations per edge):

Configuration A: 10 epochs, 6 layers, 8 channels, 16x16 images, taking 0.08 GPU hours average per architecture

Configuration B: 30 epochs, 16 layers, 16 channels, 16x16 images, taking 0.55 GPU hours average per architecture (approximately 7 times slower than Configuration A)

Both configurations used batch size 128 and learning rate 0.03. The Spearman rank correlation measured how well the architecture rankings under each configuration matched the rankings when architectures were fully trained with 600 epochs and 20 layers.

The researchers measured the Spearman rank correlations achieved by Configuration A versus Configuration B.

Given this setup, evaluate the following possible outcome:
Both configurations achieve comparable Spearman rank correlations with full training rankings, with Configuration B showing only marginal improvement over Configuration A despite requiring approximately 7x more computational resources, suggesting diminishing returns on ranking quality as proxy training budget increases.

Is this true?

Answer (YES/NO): NO